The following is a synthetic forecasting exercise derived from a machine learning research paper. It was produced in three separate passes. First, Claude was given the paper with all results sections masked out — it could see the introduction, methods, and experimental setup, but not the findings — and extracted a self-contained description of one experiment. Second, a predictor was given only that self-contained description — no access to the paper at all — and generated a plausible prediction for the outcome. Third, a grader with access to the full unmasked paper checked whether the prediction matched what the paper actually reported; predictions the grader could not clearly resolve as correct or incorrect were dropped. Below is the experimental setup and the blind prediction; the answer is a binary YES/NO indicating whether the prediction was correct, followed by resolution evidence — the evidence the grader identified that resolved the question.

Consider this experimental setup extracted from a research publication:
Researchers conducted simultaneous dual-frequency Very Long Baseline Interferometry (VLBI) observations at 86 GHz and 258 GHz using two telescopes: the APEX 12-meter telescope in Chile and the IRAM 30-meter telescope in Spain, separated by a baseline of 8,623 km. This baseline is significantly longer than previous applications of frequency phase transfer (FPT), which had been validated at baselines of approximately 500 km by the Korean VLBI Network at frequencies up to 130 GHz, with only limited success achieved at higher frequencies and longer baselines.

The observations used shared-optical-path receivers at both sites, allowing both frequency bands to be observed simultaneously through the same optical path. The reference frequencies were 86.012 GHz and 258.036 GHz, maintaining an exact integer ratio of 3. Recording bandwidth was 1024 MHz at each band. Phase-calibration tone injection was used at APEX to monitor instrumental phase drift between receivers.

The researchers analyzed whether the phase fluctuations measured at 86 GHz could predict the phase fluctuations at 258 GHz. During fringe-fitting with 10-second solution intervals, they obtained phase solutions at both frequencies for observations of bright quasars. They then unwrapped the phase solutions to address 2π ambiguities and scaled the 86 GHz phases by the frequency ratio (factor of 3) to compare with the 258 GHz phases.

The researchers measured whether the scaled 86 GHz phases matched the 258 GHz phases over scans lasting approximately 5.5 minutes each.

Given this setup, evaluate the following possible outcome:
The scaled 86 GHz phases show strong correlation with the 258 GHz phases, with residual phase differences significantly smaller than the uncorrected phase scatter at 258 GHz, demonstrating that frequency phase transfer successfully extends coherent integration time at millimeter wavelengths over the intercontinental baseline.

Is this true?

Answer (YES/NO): YES